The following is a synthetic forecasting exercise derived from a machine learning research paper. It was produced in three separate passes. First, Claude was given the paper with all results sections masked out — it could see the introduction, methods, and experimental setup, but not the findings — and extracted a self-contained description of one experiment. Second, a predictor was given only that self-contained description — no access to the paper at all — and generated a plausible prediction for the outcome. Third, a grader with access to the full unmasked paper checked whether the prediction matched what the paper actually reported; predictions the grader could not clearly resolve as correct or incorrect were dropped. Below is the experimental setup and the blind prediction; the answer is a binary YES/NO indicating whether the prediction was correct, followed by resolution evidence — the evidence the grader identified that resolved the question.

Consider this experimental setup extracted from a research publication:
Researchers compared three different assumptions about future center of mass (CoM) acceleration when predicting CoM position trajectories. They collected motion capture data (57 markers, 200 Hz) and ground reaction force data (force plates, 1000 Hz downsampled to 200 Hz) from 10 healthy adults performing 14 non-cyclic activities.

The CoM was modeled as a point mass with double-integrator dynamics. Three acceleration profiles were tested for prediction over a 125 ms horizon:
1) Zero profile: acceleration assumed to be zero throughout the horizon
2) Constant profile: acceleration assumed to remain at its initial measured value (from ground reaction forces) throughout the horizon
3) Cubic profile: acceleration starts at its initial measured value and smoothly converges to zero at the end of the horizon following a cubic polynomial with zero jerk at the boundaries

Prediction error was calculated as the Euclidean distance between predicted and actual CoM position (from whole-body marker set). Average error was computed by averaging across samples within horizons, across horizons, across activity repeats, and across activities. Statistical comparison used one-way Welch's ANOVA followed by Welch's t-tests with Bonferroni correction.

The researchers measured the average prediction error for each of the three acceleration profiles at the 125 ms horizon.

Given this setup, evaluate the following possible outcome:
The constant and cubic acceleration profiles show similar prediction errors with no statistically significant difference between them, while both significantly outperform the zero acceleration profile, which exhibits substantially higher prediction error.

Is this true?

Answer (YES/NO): YES